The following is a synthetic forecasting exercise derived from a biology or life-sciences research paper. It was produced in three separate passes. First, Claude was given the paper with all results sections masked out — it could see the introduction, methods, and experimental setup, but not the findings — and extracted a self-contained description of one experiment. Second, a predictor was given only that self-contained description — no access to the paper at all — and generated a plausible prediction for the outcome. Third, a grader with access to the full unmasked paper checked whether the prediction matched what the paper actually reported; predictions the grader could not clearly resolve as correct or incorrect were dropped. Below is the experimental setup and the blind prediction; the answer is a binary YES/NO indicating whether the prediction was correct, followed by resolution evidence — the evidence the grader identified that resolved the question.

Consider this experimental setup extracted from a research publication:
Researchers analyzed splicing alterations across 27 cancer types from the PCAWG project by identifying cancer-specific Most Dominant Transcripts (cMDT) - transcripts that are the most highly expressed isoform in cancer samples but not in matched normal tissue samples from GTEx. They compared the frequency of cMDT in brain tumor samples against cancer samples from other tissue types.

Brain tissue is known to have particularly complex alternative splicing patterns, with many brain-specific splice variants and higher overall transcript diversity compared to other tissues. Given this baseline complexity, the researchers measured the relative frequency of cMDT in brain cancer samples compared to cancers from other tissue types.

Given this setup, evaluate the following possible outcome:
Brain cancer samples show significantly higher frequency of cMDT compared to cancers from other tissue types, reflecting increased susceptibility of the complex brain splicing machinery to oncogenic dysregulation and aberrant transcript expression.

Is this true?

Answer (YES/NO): NO